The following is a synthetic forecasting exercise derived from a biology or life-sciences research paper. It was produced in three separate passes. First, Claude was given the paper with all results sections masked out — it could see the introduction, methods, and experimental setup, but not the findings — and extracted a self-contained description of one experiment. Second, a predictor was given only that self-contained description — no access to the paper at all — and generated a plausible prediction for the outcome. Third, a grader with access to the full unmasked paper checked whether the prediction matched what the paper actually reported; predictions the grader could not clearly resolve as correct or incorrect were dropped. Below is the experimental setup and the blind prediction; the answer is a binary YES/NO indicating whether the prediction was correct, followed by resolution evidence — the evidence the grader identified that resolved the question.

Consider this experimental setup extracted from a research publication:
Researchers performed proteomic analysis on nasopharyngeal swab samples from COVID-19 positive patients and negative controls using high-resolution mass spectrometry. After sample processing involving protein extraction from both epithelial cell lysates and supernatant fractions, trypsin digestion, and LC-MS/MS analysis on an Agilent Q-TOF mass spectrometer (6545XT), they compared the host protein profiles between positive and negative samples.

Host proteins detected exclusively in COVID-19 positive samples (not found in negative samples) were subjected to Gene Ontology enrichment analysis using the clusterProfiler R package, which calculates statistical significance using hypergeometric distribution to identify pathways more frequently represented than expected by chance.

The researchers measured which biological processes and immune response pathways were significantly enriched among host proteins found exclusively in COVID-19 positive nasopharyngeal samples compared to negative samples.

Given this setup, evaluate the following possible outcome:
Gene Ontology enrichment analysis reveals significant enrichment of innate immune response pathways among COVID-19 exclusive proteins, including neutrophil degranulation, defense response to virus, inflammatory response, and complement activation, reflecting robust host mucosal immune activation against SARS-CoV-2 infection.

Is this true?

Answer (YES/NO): NO